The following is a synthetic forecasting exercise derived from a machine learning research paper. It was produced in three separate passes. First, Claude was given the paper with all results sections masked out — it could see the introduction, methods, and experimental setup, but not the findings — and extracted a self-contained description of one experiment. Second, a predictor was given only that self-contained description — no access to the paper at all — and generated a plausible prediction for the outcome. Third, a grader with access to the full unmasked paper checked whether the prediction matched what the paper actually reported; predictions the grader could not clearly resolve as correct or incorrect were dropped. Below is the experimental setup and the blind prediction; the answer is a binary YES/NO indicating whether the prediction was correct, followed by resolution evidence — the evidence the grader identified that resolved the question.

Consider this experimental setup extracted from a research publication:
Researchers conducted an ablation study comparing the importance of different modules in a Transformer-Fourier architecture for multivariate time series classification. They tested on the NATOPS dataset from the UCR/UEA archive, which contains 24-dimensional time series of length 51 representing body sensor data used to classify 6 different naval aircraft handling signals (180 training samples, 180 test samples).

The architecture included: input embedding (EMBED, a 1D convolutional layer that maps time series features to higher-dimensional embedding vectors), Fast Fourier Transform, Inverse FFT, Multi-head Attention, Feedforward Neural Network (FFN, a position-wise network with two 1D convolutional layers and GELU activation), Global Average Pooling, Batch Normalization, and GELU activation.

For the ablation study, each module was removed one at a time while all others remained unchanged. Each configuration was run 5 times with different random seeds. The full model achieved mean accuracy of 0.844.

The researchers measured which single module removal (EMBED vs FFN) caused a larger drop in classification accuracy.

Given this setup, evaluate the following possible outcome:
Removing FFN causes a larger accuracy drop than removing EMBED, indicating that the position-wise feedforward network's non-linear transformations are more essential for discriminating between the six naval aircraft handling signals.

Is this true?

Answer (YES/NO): YES